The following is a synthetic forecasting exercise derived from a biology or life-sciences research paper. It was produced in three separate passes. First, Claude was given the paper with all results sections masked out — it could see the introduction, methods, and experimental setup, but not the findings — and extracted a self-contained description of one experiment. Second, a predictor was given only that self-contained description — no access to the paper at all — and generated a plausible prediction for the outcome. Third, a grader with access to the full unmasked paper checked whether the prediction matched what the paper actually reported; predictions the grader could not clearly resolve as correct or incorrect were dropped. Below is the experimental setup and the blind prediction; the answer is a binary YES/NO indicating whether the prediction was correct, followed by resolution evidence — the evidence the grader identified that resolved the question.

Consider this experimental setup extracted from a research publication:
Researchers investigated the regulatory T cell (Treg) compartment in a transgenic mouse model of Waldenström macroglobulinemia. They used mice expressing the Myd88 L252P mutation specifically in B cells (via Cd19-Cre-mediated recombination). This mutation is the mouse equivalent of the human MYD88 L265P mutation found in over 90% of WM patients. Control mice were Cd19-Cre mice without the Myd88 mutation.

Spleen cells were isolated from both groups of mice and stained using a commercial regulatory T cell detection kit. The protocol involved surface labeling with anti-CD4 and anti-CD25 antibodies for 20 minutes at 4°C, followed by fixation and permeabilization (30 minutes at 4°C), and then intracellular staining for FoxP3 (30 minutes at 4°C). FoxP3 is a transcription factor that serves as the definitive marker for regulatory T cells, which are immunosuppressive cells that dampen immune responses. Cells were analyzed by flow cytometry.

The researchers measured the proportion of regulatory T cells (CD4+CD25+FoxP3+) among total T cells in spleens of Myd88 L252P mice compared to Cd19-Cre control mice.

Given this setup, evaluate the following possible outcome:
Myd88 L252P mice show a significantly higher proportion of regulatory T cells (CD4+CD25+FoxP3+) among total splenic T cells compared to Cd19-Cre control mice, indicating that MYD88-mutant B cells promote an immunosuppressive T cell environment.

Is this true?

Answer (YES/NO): YES